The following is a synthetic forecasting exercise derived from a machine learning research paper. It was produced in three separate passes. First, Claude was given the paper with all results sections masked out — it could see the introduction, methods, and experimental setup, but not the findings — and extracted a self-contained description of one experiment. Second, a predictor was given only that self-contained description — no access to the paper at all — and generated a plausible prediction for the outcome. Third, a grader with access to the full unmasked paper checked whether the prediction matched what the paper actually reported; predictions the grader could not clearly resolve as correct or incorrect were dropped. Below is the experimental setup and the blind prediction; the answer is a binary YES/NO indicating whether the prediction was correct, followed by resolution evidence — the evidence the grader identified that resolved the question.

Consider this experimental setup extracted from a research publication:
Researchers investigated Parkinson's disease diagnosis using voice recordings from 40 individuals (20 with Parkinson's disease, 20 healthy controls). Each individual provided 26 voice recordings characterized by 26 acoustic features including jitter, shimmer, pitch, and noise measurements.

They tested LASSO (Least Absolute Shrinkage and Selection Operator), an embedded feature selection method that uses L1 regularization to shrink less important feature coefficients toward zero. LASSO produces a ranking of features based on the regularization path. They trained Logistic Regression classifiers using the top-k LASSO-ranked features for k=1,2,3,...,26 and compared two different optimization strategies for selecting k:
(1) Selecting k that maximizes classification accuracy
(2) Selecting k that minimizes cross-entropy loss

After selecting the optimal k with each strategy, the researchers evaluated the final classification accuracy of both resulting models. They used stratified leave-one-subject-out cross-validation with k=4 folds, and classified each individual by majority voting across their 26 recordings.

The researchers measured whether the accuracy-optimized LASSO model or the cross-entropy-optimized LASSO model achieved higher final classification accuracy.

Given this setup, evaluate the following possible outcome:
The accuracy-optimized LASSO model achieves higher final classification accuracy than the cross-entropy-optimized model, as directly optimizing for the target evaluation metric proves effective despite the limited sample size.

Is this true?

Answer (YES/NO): YES